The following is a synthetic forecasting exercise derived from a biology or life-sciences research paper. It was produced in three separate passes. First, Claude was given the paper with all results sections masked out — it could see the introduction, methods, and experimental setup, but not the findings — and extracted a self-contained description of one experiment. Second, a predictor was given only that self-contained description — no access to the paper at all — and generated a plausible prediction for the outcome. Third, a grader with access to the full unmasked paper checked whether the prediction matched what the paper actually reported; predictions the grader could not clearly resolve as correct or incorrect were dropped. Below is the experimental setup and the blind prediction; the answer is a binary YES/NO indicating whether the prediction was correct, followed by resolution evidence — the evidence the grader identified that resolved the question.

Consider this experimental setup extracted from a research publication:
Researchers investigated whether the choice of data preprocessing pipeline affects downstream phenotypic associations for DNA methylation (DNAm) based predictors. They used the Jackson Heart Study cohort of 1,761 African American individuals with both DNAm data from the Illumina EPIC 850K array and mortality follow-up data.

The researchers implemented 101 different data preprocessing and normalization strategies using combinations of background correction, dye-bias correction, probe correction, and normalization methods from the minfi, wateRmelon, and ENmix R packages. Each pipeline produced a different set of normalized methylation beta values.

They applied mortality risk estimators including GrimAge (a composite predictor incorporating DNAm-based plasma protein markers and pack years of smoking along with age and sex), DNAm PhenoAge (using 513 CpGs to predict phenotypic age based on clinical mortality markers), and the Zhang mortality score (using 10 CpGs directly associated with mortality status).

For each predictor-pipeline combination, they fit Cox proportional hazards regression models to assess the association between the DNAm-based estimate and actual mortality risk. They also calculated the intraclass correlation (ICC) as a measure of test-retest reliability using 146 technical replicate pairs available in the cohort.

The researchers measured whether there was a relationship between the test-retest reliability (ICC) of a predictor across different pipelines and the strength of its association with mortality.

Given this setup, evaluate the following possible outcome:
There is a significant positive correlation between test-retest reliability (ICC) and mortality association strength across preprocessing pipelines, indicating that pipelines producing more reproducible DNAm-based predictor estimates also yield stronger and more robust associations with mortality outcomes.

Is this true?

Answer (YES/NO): NO